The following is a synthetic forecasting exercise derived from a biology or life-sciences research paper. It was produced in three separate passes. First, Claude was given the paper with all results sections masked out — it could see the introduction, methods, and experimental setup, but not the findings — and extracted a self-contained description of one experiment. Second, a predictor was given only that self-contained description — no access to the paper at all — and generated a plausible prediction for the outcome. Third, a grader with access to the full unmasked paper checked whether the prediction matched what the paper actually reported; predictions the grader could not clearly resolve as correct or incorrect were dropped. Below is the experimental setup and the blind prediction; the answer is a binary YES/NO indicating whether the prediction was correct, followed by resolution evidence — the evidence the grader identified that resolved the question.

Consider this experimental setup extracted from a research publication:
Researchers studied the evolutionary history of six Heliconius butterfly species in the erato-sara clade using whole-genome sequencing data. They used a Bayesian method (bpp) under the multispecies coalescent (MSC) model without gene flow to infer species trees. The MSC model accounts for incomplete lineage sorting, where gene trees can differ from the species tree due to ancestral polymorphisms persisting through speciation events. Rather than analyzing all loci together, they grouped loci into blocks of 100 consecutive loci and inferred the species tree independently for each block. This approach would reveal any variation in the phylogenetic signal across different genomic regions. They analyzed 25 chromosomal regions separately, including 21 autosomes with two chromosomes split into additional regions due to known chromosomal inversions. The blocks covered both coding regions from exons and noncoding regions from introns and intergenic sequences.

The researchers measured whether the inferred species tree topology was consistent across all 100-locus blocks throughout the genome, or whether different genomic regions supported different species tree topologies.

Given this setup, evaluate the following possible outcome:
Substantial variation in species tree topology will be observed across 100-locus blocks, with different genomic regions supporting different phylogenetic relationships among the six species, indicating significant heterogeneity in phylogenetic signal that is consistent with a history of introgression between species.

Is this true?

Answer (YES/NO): YES